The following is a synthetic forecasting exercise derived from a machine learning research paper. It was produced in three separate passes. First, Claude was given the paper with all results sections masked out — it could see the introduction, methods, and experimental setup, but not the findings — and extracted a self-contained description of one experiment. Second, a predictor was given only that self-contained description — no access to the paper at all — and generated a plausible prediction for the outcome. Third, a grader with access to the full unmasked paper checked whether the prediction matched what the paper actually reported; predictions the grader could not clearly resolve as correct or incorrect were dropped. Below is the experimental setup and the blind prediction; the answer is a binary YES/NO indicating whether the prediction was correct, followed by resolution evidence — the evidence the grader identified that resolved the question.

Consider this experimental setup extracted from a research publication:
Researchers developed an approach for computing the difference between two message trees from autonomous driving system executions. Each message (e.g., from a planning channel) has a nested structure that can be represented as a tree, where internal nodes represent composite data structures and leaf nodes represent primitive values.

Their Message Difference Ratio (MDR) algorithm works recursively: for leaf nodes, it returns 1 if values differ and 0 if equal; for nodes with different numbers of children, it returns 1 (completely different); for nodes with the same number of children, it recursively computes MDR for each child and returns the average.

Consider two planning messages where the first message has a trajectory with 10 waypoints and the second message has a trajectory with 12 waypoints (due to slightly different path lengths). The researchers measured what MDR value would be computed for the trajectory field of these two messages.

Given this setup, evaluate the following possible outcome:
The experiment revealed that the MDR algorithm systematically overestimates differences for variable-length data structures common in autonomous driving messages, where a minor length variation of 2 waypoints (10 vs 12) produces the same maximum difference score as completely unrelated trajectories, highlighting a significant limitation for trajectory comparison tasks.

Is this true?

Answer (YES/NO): NO